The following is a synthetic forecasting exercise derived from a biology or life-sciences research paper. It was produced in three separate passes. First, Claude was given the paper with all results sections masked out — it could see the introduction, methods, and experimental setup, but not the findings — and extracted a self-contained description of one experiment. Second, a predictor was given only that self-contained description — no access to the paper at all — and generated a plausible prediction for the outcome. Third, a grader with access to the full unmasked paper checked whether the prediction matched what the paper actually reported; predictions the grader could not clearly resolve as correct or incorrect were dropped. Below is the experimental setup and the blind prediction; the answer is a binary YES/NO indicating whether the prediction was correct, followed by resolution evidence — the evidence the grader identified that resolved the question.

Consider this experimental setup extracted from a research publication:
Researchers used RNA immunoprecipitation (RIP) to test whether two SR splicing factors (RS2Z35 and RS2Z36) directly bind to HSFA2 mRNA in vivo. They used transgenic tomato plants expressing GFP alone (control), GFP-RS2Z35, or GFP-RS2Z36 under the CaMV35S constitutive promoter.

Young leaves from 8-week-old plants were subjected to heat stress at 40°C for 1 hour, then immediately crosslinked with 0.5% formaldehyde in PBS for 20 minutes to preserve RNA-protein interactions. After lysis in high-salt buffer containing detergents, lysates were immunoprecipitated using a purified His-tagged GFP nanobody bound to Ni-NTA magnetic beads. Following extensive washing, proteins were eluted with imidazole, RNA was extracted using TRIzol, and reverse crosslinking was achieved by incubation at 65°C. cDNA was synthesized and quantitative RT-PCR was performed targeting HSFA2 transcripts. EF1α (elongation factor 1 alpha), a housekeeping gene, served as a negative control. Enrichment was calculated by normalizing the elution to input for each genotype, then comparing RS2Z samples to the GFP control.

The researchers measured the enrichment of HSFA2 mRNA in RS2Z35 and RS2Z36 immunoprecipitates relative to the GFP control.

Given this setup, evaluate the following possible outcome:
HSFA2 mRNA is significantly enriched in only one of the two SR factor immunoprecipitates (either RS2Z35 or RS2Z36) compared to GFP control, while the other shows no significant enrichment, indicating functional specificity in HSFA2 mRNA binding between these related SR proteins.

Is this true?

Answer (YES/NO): NO